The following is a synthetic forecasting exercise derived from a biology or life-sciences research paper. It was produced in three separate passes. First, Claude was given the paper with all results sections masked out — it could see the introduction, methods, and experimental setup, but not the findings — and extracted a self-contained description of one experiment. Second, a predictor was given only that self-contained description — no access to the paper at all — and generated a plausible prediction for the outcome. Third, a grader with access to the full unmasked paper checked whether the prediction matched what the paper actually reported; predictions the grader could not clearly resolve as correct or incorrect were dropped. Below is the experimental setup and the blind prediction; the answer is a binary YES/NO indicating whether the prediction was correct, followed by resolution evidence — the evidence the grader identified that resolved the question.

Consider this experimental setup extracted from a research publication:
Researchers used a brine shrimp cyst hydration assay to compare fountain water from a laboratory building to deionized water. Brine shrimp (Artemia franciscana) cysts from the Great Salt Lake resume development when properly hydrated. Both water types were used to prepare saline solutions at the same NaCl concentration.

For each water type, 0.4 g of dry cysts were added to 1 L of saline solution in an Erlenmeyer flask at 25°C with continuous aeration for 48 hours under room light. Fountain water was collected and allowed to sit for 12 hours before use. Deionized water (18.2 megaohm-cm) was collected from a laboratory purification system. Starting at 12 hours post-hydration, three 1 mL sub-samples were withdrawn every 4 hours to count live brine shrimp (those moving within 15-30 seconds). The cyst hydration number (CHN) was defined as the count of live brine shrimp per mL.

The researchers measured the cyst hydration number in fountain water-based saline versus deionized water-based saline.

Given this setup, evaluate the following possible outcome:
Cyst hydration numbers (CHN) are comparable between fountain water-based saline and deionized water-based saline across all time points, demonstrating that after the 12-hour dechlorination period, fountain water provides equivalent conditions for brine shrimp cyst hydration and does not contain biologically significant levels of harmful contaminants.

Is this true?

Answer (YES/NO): NO